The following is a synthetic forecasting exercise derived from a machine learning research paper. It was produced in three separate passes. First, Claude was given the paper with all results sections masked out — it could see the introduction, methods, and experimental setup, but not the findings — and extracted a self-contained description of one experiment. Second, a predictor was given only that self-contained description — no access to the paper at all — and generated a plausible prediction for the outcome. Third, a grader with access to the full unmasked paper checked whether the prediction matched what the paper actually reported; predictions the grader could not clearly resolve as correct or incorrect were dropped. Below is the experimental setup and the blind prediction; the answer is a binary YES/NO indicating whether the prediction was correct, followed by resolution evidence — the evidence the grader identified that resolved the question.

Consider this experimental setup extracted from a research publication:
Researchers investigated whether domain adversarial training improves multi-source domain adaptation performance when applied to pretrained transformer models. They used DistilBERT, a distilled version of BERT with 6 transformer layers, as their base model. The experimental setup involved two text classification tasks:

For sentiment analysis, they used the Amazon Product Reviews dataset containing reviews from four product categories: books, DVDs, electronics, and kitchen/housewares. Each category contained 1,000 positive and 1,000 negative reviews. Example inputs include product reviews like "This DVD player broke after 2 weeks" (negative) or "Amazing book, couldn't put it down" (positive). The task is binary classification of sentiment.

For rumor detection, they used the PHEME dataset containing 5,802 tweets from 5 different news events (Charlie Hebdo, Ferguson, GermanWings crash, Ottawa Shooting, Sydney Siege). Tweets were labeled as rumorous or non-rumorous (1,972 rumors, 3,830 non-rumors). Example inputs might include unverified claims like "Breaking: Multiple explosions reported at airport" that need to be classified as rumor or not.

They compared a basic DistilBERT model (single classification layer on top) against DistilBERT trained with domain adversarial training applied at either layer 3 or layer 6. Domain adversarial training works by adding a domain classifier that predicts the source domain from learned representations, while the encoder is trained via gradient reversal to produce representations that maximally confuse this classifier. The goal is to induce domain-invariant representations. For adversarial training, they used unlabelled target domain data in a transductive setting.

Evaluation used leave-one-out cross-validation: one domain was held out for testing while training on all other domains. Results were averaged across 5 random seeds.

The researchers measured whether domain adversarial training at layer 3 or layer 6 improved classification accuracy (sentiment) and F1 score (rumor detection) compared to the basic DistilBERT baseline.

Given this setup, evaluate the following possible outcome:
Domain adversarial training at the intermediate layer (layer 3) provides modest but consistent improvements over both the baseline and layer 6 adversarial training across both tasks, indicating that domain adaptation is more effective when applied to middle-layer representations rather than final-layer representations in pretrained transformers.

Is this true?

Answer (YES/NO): NO